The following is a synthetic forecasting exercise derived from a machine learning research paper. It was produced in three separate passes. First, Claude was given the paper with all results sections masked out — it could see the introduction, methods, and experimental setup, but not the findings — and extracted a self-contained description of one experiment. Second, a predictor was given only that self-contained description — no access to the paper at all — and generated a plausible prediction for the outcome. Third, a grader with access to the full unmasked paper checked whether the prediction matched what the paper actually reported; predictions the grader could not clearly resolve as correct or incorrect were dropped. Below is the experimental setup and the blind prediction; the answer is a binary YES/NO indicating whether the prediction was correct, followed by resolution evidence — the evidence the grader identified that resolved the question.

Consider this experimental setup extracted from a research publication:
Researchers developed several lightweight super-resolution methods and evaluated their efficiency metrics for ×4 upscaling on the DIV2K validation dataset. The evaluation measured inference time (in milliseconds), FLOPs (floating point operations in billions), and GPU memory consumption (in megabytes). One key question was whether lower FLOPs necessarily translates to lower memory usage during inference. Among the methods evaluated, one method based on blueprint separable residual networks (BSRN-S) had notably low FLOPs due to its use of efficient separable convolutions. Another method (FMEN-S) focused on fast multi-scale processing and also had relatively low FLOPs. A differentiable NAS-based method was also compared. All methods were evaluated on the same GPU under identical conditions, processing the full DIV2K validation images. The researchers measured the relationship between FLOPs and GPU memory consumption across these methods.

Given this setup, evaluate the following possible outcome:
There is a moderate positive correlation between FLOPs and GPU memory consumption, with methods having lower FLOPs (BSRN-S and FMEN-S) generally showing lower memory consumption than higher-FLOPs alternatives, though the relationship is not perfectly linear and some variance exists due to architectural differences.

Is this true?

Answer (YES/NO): NO